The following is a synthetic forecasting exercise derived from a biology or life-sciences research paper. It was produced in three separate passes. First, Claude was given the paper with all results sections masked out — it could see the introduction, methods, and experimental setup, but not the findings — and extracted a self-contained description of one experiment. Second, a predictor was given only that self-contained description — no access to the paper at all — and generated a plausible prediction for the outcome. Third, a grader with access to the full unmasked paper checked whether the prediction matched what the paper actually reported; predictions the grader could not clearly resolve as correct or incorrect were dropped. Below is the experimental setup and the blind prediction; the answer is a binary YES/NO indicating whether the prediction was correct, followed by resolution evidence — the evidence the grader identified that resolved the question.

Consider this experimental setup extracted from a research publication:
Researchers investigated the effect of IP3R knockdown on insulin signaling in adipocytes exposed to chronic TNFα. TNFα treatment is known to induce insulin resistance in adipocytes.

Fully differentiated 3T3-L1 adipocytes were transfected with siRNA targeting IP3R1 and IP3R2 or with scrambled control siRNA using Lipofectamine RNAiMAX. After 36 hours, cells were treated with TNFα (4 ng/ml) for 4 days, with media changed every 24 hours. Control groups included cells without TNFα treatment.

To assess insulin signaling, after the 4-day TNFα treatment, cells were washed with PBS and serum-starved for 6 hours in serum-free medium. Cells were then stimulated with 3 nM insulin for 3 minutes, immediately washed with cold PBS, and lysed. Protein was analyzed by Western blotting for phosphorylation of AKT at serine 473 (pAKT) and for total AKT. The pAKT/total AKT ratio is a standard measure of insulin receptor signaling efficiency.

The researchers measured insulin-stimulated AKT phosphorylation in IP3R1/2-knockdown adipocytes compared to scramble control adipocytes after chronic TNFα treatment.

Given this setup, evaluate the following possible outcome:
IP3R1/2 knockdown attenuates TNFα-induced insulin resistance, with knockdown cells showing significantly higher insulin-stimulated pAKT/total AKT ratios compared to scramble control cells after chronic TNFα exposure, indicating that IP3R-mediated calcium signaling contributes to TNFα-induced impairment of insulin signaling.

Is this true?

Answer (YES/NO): YES